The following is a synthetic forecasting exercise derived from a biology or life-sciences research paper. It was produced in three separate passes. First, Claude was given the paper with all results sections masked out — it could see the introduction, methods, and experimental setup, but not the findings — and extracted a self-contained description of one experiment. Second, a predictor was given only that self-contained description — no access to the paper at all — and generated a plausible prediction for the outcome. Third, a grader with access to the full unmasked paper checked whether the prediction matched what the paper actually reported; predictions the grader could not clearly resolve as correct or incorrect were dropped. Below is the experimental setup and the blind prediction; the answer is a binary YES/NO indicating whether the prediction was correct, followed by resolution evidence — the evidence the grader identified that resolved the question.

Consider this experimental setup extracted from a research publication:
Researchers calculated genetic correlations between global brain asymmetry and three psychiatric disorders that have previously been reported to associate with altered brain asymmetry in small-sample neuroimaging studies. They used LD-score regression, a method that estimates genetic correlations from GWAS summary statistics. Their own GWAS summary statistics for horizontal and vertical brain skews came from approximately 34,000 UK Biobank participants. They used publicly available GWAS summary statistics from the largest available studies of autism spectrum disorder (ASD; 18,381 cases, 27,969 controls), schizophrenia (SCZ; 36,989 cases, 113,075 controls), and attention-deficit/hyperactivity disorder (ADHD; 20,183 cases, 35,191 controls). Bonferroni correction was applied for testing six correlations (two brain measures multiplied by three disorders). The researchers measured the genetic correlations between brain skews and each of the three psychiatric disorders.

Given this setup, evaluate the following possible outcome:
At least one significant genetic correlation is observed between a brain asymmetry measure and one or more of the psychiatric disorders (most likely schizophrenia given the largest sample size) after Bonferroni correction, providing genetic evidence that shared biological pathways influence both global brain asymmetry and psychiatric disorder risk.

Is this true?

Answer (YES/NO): NO